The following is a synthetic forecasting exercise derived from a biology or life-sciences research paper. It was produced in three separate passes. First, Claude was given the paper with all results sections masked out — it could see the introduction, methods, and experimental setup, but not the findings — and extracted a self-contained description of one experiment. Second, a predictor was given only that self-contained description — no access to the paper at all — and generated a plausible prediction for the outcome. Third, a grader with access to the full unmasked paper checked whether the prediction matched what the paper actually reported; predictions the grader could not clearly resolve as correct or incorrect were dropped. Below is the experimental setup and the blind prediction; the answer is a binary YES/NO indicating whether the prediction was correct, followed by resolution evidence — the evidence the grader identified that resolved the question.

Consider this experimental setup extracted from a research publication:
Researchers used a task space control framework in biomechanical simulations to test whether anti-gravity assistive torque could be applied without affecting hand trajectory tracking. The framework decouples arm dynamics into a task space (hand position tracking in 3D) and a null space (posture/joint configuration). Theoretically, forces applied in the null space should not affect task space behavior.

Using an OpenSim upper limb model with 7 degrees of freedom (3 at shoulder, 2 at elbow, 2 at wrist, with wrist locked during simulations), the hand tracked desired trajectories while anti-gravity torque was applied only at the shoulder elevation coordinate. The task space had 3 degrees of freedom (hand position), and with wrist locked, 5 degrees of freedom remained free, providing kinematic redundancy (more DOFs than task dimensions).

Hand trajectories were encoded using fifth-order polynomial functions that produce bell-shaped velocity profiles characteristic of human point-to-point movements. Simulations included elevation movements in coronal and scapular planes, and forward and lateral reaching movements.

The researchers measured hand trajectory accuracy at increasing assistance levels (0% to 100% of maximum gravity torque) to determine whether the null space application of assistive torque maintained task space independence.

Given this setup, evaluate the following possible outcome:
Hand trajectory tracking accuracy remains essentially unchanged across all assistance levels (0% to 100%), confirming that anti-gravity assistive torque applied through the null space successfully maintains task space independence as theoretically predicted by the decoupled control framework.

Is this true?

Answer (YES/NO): NO